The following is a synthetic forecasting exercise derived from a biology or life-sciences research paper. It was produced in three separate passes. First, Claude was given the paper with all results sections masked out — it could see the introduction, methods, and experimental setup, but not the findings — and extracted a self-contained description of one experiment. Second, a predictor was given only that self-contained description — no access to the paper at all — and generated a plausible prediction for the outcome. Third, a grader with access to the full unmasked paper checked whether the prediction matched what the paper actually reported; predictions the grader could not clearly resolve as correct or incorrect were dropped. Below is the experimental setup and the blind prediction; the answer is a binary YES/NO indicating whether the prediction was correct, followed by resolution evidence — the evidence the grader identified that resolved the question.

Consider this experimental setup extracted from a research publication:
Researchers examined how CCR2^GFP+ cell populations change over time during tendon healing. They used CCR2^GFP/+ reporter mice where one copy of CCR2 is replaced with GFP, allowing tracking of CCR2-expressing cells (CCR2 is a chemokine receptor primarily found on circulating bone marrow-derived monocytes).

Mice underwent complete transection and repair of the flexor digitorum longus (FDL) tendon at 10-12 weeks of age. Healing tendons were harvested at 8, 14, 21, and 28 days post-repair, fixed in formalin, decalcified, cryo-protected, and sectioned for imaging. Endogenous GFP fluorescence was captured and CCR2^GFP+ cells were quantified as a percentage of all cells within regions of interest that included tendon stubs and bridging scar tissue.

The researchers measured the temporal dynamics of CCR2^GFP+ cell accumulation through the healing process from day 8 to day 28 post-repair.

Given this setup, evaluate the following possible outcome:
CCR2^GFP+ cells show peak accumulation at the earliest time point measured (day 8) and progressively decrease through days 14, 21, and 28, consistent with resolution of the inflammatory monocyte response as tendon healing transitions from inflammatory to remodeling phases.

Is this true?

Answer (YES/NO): NO